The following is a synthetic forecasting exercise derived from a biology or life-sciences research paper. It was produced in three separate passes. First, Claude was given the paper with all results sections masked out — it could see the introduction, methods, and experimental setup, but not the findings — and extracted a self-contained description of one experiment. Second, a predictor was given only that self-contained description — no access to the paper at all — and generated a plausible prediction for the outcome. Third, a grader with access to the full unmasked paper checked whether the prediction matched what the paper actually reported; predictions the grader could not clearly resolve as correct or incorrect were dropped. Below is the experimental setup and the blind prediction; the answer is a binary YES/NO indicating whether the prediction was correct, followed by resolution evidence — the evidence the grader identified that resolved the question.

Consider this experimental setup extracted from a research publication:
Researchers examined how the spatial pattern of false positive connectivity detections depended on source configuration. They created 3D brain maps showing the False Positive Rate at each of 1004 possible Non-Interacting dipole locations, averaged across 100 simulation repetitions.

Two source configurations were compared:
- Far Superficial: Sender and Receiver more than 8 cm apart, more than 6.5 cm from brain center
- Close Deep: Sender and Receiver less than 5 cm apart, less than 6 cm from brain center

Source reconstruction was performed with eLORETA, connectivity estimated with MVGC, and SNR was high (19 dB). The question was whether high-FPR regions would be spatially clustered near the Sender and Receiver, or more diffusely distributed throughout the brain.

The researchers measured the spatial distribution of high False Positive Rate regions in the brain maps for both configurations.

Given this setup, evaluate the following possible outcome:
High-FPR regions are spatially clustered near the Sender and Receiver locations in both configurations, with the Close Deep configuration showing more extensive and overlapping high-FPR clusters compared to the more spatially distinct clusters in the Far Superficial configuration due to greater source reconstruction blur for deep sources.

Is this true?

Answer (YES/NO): NO